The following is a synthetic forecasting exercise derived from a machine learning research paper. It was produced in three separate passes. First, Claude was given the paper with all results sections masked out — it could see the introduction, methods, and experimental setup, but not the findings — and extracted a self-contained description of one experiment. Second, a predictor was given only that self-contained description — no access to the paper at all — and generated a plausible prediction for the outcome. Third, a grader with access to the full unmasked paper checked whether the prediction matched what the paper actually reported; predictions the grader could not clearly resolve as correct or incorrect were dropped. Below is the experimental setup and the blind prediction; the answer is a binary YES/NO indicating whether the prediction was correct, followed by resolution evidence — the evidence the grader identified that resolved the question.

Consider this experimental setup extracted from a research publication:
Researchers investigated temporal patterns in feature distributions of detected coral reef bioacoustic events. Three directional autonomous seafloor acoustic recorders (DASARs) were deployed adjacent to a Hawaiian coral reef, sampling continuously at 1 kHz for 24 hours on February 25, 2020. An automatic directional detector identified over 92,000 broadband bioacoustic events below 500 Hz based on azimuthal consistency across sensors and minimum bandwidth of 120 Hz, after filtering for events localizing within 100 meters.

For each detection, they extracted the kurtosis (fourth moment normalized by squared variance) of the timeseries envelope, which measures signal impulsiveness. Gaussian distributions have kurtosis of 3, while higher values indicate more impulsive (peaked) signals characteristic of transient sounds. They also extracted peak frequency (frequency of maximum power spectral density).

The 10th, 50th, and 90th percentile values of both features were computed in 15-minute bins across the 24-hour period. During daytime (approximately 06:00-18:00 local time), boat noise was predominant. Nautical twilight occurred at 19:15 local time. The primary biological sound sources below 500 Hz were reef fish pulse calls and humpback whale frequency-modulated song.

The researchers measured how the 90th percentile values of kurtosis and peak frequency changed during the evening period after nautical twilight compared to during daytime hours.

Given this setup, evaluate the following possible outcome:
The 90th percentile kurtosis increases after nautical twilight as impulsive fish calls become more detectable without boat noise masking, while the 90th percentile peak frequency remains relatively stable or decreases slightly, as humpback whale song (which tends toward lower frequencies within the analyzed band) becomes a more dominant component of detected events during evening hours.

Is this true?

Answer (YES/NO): NO